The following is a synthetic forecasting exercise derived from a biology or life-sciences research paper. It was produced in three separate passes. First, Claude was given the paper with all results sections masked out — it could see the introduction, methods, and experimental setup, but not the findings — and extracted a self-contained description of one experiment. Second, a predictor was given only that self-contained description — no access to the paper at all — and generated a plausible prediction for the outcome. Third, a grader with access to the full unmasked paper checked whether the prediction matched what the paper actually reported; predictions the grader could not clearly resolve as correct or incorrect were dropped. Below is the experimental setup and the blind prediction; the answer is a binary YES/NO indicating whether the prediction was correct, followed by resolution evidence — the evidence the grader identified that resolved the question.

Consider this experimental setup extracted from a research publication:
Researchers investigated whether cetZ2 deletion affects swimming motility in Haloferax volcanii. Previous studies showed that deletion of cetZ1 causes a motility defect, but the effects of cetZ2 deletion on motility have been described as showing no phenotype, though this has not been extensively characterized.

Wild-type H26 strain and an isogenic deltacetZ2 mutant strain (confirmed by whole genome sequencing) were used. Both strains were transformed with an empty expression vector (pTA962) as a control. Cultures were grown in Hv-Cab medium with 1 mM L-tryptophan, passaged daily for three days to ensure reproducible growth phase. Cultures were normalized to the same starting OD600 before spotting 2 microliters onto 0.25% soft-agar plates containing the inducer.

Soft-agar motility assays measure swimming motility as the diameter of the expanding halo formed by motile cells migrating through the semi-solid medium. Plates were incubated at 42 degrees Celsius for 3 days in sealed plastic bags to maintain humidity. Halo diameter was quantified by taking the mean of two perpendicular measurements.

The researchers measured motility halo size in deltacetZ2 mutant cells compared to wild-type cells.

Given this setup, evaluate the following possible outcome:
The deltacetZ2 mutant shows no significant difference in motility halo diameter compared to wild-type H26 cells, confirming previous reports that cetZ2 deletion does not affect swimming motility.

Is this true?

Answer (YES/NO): YES